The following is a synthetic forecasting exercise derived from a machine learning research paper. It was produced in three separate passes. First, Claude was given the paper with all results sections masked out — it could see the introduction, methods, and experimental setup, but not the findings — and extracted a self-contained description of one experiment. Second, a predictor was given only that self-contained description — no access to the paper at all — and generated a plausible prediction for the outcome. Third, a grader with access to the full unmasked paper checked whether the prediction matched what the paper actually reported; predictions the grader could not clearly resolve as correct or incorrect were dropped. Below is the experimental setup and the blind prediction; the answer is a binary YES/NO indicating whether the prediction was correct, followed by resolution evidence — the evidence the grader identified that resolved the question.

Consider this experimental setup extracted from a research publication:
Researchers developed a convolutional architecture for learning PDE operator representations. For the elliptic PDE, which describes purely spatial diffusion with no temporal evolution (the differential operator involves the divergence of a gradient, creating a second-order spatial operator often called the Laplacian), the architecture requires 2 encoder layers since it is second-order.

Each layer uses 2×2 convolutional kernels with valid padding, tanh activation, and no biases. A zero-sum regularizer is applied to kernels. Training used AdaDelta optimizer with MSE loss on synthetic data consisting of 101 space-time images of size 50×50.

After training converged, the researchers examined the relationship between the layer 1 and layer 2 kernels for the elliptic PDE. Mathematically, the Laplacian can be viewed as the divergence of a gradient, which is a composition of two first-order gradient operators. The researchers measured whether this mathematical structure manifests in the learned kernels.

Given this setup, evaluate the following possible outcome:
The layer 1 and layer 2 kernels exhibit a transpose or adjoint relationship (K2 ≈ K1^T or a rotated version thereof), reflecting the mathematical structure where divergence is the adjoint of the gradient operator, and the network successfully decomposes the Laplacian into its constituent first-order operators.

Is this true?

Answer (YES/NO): NO